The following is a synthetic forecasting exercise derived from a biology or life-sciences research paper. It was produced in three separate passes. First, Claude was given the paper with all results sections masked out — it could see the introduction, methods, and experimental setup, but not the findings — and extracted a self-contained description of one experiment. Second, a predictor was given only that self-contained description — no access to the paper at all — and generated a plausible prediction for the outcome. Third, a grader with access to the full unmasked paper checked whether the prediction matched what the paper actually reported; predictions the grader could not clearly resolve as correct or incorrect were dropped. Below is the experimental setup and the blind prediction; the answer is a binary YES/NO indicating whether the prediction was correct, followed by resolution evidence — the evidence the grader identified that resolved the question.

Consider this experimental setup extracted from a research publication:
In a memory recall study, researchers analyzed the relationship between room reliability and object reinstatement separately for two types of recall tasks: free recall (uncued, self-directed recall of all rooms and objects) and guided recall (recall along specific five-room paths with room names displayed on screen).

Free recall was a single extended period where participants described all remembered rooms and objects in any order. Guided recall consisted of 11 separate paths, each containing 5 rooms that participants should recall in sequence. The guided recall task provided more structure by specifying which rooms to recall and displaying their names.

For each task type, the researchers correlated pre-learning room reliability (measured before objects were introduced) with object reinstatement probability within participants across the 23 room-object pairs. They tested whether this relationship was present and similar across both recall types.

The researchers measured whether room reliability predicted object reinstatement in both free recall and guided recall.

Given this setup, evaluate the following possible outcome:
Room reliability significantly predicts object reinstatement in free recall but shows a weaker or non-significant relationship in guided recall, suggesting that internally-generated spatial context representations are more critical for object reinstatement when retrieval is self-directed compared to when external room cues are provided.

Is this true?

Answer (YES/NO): NO